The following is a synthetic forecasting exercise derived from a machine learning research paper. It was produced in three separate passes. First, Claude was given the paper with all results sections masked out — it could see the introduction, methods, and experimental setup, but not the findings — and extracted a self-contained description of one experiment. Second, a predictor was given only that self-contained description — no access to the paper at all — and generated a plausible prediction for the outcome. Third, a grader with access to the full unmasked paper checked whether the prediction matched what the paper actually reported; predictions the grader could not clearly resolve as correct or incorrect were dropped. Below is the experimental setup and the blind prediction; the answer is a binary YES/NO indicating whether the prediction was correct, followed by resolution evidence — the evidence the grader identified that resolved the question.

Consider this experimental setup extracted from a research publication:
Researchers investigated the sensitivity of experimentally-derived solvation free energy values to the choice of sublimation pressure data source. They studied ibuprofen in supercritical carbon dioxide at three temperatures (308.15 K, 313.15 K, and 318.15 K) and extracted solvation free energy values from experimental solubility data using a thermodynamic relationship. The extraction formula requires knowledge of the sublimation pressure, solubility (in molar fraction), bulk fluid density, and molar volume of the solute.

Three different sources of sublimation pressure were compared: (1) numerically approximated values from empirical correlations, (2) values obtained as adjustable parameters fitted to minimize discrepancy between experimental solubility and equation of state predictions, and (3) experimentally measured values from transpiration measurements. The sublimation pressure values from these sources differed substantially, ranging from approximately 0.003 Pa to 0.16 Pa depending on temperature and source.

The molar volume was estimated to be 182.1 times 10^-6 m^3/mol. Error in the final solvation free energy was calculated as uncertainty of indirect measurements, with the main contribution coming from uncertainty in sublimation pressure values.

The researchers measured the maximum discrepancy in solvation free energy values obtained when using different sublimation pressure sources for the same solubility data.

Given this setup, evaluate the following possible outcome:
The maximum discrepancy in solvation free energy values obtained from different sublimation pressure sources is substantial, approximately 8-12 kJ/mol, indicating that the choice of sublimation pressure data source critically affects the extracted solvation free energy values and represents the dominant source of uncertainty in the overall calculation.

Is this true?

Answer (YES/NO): NO